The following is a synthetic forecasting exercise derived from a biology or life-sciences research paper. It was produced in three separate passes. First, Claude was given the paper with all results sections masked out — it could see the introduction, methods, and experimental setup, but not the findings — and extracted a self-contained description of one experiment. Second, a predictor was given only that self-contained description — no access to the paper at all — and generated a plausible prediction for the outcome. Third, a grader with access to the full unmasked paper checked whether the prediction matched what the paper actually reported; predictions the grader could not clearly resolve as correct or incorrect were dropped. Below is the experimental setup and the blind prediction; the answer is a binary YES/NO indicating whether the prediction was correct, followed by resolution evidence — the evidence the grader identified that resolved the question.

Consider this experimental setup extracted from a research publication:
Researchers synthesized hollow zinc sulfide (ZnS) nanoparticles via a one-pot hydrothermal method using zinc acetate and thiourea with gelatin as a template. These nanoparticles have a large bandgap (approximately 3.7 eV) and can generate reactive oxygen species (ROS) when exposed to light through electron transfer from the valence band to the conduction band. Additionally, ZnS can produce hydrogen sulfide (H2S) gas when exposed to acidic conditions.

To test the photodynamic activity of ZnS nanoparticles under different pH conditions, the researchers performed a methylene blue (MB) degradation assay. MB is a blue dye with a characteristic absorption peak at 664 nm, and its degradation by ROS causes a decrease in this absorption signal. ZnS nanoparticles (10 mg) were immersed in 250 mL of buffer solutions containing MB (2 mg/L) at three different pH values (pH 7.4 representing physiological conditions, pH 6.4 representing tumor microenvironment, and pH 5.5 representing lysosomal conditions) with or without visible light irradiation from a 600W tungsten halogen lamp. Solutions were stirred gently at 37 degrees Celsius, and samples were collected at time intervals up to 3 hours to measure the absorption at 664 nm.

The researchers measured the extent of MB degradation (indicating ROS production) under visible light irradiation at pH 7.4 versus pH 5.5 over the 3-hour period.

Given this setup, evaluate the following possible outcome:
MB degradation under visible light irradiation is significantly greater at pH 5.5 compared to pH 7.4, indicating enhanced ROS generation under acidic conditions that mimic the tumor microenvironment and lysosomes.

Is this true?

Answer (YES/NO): YES